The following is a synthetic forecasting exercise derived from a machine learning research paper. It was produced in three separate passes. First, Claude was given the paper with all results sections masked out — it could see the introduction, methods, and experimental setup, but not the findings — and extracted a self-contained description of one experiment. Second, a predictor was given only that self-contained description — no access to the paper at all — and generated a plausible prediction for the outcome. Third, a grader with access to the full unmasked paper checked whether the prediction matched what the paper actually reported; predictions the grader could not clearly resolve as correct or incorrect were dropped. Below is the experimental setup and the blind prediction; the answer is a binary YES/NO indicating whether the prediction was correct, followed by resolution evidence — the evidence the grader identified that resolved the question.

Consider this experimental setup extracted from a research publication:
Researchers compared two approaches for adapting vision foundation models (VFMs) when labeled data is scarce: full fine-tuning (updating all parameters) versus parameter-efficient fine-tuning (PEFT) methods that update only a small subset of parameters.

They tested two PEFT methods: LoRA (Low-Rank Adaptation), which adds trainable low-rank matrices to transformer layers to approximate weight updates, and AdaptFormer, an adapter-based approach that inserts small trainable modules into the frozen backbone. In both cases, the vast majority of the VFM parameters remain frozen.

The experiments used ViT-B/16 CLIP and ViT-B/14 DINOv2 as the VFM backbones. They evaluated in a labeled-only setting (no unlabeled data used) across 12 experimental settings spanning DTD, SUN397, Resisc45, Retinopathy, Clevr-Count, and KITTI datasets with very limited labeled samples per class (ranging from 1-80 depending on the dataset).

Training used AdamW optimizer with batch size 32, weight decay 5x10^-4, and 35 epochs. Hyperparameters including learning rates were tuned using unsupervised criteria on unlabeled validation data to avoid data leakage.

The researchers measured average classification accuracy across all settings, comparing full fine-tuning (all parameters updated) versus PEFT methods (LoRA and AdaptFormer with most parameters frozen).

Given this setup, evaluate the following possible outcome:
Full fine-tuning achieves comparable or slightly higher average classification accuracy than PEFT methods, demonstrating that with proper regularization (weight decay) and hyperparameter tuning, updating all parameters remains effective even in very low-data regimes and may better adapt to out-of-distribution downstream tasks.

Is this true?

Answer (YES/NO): NO